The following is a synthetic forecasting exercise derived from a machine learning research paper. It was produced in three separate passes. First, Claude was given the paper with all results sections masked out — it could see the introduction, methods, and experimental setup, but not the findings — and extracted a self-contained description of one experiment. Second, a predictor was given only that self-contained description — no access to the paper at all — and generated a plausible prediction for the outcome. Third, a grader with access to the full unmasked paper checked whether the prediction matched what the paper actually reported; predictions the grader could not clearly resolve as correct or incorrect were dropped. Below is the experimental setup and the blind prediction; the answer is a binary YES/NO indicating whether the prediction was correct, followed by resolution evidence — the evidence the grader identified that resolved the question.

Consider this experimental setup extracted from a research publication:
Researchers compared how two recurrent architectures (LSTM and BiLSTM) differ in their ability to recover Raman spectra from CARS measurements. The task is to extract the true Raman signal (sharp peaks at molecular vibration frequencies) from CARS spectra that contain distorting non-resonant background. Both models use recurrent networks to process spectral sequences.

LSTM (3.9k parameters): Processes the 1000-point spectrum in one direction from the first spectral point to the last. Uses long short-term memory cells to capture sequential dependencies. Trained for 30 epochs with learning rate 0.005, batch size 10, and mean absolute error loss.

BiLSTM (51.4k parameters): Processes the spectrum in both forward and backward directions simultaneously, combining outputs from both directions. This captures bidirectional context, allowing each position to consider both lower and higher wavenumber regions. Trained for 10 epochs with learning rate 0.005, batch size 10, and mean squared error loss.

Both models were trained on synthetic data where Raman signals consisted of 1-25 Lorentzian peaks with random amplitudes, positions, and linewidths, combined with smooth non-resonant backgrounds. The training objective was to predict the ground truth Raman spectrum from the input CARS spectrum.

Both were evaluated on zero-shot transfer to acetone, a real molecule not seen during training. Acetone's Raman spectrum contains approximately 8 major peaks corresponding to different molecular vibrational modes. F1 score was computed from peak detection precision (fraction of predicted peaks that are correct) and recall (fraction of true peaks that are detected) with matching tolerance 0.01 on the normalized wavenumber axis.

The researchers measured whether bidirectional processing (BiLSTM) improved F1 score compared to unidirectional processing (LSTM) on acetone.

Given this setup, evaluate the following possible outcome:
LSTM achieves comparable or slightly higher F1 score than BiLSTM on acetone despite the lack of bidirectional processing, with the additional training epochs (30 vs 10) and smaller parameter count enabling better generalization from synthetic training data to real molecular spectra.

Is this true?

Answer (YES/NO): NO